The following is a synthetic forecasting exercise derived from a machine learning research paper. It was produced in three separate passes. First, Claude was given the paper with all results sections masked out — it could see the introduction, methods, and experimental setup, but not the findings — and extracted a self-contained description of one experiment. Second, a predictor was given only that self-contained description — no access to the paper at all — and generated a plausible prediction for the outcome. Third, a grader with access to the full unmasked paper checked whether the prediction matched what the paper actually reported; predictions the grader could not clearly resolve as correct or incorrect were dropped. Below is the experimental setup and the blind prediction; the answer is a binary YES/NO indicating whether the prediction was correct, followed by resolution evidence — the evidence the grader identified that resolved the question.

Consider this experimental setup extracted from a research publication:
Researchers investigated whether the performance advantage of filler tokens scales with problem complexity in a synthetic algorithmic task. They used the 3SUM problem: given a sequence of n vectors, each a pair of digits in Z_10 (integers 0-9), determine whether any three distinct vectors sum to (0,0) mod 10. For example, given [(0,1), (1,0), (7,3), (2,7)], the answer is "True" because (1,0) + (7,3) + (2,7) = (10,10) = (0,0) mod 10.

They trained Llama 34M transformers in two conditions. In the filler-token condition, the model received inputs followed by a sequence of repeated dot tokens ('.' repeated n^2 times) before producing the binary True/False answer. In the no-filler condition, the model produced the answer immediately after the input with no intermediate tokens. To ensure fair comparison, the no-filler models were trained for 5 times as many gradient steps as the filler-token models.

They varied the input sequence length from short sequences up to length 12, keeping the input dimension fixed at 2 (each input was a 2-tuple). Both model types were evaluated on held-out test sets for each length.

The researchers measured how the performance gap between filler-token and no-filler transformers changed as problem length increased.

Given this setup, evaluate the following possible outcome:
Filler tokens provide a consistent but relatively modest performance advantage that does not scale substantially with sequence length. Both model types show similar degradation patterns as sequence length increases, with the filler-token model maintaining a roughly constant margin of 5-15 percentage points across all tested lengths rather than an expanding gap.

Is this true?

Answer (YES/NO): NO